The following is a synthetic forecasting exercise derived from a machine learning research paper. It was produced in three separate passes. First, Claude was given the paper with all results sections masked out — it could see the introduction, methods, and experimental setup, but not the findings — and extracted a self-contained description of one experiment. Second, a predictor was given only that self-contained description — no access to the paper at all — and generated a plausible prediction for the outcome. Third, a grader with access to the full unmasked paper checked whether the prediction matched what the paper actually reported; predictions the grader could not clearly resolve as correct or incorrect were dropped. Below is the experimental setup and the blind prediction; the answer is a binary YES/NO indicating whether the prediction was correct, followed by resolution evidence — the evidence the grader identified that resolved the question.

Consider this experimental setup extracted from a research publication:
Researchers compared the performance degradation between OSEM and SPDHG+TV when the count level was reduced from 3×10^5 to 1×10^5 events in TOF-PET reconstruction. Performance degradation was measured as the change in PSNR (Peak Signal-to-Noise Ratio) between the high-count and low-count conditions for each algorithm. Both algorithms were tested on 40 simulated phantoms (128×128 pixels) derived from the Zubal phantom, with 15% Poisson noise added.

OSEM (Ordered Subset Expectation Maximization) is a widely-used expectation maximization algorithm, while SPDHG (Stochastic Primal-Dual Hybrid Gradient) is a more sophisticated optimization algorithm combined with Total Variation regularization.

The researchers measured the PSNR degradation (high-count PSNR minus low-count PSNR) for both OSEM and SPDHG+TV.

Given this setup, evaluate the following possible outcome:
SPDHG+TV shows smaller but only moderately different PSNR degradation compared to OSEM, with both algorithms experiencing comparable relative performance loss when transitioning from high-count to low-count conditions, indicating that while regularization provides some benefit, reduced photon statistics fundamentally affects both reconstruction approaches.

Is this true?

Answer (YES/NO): NO